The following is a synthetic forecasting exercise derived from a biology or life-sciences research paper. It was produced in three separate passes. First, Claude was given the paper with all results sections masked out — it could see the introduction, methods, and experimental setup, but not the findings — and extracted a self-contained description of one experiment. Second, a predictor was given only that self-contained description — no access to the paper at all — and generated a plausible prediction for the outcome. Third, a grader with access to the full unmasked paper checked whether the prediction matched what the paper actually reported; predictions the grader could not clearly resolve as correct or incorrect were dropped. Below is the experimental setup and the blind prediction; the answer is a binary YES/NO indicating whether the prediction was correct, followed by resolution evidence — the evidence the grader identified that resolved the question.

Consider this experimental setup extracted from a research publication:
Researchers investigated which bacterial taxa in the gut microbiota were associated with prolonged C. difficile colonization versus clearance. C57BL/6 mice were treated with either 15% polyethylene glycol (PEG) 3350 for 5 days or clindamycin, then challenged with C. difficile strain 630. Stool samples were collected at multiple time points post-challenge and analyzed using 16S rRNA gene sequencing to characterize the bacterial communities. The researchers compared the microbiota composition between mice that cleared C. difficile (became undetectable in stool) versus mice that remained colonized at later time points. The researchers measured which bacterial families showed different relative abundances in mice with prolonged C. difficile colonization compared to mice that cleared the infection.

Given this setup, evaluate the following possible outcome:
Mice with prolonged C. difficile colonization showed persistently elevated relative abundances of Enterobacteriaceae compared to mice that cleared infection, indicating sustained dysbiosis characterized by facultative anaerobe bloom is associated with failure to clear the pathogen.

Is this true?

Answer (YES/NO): YES